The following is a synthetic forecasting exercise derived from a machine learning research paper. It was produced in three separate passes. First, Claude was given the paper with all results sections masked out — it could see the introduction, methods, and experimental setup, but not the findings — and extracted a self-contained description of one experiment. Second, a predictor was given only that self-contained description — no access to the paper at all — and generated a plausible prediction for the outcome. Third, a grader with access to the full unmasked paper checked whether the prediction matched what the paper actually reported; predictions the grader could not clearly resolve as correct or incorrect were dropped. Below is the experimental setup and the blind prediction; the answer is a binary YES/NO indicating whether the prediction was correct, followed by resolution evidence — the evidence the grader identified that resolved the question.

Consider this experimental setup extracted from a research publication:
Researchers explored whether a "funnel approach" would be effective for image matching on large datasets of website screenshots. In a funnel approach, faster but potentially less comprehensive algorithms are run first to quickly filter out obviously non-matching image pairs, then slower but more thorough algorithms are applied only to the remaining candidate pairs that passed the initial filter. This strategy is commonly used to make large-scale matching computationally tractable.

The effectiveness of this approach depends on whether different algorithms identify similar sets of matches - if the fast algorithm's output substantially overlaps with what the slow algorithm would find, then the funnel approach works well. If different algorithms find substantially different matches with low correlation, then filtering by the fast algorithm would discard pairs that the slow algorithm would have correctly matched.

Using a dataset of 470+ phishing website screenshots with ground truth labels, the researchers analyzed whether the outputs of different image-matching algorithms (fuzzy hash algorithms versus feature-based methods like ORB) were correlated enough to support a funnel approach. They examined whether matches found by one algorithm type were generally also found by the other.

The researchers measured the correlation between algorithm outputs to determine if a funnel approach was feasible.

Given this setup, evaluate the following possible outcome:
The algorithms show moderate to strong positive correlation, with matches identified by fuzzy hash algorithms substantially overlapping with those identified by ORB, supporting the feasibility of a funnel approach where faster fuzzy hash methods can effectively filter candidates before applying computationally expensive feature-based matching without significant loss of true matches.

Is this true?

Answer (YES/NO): NO